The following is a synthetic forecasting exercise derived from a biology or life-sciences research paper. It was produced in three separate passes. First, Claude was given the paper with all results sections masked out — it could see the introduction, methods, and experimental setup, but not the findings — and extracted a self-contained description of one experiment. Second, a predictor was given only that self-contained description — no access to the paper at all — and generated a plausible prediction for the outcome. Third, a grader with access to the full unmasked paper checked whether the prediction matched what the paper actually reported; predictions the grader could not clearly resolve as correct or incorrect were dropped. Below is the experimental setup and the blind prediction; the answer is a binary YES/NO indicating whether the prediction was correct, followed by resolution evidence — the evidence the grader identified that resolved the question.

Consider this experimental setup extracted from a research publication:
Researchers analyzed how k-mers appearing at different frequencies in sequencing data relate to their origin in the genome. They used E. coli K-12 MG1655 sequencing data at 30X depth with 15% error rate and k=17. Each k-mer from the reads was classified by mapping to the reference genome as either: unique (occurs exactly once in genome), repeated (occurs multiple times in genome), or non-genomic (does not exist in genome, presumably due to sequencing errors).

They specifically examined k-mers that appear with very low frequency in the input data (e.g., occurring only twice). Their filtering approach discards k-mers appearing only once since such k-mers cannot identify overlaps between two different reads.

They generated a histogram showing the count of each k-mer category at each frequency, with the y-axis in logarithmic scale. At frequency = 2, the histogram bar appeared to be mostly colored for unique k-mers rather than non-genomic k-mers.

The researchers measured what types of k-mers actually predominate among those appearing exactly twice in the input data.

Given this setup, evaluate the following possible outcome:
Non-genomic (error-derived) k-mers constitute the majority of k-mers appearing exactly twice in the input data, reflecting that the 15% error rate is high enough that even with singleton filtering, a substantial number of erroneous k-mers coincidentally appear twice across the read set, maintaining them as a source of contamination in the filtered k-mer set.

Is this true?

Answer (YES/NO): YES